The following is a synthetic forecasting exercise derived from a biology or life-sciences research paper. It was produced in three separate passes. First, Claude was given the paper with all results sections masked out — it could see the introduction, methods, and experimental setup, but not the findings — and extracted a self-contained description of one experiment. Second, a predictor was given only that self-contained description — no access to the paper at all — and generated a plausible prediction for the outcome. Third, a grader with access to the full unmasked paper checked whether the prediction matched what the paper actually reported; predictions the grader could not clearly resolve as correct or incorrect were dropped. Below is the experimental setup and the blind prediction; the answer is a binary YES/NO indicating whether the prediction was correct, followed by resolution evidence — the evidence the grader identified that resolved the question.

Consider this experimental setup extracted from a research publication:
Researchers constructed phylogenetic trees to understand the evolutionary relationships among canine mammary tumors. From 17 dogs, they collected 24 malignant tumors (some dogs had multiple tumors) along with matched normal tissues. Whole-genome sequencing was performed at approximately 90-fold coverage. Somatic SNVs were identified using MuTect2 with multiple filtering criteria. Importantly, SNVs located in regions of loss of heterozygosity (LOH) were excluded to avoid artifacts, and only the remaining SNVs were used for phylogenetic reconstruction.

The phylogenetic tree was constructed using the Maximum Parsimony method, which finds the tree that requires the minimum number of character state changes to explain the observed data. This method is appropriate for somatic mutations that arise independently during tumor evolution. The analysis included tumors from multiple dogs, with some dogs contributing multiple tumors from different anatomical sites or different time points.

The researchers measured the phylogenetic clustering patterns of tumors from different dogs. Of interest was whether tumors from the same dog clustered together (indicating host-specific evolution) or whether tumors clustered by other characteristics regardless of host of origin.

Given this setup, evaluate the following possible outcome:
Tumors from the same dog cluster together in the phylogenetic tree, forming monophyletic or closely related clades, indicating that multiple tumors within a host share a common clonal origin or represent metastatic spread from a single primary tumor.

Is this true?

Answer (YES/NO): NO